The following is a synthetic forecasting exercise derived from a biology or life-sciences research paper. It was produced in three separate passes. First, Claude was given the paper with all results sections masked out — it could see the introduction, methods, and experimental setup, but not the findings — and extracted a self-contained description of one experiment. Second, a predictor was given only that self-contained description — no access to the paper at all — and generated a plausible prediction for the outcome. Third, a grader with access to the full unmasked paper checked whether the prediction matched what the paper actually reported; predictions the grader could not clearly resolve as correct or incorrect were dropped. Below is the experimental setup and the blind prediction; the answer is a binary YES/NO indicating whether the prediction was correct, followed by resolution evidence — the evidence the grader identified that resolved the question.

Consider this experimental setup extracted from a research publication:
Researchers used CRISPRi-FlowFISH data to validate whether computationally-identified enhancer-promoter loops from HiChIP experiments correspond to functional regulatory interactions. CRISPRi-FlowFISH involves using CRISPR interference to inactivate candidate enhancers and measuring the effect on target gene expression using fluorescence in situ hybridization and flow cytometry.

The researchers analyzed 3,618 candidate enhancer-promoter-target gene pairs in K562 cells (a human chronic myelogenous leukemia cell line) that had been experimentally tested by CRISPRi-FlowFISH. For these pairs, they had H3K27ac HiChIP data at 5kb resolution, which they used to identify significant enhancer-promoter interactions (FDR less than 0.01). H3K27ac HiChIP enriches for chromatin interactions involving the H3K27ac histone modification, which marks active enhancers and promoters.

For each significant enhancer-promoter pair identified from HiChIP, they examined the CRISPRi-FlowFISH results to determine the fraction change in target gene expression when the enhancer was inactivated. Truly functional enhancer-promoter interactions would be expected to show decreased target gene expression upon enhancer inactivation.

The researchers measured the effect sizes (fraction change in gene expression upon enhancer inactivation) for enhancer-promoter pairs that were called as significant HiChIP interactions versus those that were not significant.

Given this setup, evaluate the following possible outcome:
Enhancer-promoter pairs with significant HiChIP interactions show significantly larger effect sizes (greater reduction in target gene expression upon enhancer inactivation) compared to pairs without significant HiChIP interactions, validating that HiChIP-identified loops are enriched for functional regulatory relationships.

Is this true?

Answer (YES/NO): YES